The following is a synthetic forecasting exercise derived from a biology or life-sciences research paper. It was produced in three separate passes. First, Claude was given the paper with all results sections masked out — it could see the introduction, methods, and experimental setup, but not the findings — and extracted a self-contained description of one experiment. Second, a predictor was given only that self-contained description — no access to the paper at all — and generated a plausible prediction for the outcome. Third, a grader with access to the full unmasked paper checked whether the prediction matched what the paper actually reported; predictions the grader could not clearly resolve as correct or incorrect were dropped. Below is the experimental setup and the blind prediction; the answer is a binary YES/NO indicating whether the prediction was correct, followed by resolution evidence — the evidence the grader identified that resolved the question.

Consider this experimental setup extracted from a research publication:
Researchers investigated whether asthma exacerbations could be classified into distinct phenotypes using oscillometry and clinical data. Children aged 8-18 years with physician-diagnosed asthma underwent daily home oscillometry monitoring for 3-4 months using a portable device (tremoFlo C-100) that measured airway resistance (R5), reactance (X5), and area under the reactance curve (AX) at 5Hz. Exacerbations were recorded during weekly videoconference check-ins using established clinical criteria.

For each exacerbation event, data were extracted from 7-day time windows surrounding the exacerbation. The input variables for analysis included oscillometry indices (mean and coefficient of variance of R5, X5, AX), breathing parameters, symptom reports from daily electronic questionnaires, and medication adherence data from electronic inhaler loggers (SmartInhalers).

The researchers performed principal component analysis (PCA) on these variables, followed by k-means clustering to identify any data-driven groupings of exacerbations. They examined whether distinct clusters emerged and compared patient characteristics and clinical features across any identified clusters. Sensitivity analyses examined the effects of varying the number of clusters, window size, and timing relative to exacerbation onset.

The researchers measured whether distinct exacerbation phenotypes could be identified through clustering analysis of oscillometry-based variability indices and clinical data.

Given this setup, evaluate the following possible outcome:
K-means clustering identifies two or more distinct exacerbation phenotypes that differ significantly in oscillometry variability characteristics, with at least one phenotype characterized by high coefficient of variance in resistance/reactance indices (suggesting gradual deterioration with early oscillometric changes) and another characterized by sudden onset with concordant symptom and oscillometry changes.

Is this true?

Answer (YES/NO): NO